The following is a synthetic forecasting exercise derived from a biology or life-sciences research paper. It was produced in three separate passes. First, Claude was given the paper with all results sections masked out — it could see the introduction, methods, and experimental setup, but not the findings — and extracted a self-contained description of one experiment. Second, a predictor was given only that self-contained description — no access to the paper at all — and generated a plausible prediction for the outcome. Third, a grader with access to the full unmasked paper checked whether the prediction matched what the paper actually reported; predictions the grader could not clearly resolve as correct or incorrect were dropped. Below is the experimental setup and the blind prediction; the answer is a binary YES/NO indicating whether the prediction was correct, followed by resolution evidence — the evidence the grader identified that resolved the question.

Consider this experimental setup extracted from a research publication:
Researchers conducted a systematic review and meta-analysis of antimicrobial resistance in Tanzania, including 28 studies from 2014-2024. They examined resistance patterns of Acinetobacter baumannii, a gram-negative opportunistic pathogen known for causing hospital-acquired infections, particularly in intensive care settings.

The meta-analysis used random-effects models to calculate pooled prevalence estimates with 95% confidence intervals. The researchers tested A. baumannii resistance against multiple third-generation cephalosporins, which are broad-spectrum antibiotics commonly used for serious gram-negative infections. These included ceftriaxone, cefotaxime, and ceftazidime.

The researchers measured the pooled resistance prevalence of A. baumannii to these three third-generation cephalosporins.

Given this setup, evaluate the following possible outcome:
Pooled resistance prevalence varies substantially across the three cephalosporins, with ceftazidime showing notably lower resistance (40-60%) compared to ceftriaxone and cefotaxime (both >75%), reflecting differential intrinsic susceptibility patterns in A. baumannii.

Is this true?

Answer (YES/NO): NO